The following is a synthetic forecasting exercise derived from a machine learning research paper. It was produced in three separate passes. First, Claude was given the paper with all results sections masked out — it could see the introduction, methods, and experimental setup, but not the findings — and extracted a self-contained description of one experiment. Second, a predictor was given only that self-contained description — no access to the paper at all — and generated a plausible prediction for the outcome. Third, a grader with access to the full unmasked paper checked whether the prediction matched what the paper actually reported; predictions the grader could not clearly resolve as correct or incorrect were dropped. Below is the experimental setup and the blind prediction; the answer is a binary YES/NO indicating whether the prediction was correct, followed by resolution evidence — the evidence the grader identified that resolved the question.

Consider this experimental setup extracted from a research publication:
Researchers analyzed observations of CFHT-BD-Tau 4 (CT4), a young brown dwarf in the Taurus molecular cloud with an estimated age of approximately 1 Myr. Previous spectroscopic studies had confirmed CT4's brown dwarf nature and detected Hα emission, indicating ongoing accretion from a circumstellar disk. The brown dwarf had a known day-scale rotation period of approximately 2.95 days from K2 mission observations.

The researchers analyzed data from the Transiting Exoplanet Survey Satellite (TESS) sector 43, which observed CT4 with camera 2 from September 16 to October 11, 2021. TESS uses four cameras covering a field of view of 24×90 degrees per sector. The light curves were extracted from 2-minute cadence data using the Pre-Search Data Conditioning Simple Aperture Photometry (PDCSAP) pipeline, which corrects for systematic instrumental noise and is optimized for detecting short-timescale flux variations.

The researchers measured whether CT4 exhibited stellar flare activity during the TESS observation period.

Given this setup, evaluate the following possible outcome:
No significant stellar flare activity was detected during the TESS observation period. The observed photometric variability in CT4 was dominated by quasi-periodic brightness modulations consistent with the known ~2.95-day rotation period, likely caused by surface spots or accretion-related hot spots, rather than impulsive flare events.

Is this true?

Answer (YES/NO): NO